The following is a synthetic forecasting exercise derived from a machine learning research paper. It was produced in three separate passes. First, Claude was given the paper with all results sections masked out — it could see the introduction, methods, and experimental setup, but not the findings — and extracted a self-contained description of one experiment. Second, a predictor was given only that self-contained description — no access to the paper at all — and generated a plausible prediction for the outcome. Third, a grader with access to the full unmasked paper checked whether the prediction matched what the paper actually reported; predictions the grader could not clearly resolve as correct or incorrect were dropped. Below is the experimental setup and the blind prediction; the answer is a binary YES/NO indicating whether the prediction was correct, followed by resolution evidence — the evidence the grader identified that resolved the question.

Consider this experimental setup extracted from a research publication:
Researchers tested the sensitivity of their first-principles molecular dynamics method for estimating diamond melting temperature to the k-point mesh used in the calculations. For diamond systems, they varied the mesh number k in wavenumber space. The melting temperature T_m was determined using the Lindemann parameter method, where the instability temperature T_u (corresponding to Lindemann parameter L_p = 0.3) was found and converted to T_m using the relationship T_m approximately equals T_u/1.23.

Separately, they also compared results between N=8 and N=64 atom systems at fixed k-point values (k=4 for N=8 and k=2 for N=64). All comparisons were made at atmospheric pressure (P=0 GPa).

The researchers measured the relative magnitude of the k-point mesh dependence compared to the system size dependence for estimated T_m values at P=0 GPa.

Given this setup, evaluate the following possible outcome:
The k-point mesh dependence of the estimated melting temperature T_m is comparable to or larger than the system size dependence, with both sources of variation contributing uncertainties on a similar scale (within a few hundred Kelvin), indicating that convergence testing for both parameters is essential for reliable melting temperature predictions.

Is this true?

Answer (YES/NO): NO